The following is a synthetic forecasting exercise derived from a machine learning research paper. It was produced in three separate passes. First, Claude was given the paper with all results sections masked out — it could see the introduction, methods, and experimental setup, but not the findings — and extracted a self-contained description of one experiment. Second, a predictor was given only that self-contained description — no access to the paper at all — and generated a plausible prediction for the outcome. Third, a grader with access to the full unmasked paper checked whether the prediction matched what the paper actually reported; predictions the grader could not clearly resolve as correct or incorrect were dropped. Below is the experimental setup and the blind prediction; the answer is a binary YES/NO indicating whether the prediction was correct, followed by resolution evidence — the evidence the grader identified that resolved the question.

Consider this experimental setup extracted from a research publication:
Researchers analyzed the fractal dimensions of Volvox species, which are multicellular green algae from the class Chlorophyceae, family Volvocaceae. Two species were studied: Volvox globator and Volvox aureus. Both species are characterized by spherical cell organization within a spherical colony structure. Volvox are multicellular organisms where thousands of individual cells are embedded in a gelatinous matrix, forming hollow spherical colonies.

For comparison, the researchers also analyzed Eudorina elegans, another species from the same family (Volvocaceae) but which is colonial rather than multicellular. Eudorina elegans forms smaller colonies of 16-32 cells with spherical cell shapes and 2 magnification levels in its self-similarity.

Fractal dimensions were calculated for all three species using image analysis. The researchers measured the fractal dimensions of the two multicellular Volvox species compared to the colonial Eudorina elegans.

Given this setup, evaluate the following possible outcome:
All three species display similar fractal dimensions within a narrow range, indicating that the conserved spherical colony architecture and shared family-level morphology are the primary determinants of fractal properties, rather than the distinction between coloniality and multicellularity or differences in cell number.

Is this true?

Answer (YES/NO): NO